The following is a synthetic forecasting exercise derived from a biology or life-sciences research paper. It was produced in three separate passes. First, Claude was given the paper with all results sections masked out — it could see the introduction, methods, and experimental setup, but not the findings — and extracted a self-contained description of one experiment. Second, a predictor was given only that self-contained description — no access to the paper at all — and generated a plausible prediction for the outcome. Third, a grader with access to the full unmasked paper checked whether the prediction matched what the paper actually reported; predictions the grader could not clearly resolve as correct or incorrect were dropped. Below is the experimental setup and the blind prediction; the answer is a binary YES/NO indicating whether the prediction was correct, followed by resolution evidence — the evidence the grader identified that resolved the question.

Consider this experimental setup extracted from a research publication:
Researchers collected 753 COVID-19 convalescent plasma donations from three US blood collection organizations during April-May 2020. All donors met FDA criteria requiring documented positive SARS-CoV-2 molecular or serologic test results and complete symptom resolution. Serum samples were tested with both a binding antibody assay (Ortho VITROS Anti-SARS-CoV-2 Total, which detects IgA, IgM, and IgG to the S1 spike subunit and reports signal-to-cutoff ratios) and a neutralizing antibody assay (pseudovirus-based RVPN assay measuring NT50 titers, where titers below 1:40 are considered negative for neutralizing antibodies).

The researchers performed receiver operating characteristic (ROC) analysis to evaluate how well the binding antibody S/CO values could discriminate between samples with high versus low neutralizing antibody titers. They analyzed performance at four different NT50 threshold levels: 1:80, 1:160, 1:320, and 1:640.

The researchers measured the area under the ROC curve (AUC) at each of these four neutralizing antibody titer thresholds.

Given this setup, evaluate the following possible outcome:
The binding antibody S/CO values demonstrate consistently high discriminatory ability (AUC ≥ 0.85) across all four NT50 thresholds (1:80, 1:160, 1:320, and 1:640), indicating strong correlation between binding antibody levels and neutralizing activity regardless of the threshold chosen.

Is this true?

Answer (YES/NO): NO